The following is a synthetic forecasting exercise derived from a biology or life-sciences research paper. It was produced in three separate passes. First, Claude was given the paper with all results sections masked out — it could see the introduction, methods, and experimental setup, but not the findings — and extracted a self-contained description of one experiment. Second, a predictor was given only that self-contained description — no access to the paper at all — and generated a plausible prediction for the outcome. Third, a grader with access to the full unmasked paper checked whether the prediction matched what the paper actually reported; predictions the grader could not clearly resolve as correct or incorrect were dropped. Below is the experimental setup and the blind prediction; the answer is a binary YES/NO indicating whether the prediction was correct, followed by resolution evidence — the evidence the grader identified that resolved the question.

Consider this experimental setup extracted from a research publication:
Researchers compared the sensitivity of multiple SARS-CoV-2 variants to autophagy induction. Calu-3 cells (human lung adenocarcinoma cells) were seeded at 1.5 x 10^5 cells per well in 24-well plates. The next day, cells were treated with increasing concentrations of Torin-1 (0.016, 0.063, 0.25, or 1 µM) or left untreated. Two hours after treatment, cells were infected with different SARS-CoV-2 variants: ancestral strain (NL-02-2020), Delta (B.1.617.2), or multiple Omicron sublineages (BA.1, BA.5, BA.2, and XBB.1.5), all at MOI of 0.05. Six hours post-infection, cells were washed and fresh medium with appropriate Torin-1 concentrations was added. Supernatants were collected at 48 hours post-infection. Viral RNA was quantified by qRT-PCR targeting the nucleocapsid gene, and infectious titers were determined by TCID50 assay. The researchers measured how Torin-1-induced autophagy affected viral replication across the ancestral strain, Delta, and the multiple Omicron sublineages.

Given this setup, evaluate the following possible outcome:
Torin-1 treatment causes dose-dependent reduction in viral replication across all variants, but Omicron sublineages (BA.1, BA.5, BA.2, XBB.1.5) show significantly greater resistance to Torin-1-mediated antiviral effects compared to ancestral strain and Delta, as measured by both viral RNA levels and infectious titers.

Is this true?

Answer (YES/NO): YES